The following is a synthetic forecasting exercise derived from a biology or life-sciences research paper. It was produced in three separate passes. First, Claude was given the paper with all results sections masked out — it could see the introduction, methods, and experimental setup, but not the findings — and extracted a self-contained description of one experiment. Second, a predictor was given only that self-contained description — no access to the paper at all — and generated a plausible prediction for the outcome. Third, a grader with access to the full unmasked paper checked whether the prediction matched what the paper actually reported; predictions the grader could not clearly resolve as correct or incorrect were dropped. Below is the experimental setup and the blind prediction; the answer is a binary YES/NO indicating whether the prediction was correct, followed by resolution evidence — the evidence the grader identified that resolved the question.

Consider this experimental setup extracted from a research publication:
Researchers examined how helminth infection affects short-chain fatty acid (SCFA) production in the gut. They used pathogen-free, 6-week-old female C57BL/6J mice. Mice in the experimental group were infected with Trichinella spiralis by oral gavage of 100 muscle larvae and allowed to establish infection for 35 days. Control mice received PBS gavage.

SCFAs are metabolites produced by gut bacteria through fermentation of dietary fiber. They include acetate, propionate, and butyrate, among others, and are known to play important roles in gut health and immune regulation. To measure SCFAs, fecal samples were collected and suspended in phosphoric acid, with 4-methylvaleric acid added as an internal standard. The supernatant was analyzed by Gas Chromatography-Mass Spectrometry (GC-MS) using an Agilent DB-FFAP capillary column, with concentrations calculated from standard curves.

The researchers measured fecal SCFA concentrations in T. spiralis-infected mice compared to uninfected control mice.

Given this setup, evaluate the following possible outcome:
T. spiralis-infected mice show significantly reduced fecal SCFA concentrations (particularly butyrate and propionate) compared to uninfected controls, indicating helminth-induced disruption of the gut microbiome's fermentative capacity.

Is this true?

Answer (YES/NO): NO